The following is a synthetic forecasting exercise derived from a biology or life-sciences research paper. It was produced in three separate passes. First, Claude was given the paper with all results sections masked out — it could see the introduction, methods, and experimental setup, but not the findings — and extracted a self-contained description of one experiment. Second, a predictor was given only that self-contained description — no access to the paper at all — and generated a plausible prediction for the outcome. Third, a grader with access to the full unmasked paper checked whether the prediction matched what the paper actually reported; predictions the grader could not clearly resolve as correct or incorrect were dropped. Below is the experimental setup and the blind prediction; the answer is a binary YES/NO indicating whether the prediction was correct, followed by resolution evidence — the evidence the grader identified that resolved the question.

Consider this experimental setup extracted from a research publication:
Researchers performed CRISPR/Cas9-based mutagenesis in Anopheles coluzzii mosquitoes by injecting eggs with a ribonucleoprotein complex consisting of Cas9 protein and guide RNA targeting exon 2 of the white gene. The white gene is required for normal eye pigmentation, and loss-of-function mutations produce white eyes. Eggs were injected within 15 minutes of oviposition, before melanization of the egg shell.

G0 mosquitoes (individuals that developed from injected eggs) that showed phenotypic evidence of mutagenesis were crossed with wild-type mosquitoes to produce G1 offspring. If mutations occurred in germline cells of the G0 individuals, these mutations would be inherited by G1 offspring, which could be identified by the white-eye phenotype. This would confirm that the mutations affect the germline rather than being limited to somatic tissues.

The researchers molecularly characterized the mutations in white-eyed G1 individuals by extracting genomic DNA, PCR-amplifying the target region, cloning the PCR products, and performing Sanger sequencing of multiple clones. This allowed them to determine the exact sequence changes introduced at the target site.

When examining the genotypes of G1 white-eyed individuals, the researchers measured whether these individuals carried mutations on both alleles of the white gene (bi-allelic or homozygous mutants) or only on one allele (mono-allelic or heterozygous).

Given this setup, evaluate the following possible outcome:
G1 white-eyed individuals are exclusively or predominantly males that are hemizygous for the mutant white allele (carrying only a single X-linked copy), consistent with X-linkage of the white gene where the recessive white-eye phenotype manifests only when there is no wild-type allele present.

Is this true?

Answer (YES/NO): NO